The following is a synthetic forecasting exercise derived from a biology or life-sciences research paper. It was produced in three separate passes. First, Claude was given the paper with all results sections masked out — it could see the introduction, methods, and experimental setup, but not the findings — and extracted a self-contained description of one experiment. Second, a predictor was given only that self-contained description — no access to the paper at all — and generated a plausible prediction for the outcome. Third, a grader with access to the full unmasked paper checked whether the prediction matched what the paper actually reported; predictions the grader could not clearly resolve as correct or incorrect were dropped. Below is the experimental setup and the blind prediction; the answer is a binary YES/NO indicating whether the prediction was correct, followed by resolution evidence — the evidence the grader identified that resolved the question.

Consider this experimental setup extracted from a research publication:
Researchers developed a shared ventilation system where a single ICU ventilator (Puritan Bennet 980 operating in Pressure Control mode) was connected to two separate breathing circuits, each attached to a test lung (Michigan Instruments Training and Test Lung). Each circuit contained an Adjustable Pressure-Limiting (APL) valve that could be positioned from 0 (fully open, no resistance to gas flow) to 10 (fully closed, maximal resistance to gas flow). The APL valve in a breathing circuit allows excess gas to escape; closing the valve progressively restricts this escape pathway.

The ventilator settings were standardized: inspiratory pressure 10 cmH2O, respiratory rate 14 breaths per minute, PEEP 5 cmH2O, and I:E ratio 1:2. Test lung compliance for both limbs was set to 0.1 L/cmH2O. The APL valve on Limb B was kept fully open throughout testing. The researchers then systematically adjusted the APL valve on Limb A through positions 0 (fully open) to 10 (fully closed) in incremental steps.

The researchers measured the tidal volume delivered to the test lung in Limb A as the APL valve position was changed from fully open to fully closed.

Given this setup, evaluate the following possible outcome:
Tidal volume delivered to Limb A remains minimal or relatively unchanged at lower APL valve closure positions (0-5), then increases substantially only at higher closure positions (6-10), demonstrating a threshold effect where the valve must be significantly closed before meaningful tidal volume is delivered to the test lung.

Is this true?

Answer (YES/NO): NO